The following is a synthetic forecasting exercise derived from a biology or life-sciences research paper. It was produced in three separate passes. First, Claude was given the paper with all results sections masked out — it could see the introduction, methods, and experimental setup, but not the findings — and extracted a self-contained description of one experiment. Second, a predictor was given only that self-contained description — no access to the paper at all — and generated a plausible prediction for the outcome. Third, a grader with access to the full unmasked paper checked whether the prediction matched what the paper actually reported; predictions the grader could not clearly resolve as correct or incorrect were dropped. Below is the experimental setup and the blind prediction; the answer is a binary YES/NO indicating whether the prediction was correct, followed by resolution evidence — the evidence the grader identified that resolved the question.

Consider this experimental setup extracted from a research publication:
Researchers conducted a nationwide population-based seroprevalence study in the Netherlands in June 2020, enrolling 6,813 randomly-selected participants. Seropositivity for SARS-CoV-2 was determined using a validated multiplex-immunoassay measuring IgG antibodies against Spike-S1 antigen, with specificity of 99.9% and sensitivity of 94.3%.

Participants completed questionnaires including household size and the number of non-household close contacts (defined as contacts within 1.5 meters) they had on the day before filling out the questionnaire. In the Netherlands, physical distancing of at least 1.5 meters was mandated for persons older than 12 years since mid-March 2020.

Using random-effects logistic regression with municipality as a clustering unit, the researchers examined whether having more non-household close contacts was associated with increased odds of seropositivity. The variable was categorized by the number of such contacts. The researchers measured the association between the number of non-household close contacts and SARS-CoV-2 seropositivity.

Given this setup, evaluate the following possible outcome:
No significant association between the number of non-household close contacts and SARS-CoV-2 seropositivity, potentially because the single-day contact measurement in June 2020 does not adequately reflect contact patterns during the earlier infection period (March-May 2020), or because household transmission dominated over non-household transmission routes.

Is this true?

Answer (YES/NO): YES